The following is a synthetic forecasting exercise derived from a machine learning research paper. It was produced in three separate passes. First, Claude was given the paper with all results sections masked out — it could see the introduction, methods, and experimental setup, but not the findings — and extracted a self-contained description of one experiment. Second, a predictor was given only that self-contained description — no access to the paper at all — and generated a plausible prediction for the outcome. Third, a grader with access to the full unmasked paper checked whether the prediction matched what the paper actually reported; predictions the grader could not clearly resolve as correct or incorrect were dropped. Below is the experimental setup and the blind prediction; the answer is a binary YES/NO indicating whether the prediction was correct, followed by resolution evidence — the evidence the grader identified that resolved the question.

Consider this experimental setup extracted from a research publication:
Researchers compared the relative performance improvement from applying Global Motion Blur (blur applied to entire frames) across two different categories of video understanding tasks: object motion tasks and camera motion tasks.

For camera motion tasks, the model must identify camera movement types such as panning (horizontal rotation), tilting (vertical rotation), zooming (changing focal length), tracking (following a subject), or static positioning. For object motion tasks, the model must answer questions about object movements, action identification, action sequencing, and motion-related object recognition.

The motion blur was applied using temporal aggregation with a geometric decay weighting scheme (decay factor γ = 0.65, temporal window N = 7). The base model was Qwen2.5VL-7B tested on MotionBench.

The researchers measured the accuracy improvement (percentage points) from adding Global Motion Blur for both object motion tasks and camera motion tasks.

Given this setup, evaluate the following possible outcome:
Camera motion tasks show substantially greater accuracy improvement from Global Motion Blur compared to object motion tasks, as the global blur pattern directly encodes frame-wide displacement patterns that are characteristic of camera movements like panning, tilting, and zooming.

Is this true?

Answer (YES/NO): YES